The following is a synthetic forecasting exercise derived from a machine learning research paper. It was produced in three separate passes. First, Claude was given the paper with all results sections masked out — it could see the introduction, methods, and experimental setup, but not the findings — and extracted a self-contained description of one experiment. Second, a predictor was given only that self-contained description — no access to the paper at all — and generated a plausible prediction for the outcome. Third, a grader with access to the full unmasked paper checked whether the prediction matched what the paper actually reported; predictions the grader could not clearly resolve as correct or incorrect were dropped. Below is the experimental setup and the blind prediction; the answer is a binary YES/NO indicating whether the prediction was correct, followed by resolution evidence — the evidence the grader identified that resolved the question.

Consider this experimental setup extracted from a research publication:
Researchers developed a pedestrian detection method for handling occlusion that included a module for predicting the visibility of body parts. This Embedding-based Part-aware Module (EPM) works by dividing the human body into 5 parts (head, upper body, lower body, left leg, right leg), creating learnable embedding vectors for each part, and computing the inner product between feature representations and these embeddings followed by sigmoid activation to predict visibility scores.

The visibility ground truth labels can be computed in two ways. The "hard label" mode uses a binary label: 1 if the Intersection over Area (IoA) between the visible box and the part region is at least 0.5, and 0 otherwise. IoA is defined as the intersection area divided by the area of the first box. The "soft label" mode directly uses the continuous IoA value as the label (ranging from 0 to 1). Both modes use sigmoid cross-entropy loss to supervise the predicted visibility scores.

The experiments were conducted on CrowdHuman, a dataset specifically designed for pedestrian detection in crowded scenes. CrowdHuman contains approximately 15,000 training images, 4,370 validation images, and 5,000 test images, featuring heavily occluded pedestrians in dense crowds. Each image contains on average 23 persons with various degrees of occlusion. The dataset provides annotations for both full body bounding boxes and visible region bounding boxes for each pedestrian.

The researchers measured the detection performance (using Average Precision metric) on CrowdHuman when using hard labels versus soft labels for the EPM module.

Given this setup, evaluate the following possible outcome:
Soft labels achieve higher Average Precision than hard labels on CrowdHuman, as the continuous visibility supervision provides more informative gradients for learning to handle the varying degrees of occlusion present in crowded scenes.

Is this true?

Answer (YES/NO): NO